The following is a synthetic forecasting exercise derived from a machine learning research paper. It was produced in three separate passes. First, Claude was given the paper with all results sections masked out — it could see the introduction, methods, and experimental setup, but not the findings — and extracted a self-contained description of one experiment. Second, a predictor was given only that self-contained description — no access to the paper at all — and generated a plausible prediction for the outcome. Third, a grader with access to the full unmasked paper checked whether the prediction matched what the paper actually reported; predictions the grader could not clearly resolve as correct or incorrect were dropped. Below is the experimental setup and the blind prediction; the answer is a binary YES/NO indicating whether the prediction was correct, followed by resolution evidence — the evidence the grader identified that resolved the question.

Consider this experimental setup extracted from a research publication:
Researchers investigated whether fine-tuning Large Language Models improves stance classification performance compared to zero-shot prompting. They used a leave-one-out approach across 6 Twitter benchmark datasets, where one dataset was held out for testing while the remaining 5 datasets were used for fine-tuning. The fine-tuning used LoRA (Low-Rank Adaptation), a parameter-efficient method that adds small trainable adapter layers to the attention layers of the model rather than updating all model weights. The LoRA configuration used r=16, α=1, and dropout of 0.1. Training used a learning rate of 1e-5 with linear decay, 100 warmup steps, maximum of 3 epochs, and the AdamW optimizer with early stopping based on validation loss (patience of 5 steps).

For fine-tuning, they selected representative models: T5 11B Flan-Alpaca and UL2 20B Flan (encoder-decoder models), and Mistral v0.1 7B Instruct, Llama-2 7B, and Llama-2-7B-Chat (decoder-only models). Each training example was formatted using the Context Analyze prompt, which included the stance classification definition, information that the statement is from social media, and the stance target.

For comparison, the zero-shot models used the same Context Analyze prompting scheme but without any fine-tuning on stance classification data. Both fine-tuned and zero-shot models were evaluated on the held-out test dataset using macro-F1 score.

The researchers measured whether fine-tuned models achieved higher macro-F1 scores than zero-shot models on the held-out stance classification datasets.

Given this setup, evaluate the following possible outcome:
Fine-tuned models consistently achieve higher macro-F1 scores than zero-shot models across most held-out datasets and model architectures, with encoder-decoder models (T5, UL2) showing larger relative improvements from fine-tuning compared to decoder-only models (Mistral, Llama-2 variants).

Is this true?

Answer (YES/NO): NO